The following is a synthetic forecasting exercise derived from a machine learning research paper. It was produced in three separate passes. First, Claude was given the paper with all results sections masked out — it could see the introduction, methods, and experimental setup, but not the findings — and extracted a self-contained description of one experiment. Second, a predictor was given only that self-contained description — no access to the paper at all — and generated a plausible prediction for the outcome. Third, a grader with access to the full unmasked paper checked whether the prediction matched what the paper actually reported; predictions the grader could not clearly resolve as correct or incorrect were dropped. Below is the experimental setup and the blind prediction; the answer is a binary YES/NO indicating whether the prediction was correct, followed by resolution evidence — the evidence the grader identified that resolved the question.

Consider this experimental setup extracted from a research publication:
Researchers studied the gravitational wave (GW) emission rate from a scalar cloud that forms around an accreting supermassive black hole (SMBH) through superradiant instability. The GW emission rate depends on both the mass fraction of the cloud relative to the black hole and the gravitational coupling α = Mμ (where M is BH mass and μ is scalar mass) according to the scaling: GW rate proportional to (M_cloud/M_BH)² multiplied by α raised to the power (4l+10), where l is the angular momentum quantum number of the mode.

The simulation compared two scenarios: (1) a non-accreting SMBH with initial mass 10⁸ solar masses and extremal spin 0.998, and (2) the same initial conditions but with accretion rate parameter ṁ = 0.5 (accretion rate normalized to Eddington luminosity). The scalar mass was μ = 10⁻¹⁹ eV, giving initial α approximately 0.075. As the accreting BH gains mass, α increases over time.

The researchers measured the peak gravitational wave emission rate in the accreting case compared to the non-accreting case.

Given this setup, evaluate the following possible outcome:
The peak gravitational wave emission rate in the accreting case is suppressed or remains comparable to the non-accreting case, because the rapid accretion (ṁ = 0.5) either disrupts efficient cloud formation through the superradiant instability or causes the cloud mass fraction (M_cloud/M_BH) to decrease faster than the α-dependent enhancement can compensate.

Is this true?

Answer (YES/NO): NO